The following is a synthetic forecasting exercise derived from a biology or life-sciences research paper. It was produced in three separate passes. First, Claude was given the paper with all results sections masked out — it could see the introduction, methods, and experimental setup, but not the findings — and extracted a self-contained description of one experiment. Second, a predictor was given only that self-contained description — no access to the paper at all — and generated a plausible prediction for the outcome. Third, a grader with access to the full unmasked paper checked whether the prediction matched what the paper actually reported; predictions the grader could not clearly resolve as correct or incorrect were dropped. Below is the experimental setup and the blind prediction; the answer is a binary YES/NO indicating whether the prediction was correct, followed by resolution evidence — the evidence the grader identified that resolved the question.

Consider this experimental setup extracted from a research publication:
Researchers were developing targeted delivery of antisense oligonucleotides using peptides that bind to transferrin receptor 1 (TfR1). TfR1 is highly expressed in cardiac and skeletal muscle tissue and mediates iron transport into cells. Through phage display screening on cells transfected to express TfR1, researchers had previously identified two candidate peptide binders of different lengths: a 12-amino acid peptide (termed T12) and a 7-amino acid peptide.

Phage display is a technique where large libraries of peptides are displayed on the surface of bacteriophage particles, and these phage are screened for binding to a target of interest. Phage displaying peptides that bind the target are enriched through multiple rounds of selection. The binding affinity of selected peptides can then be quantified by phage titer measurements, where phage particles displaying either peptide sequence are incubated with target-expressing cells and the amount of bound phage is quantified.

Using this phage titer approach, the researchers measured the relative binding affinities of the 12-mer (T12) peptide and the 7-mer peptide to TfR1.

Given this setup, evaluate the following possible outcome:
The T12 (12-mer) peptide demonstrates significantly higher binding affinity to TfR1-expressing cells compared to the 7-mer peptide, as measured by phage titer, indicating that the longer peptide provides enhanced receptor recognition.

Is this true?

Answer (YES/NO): YES